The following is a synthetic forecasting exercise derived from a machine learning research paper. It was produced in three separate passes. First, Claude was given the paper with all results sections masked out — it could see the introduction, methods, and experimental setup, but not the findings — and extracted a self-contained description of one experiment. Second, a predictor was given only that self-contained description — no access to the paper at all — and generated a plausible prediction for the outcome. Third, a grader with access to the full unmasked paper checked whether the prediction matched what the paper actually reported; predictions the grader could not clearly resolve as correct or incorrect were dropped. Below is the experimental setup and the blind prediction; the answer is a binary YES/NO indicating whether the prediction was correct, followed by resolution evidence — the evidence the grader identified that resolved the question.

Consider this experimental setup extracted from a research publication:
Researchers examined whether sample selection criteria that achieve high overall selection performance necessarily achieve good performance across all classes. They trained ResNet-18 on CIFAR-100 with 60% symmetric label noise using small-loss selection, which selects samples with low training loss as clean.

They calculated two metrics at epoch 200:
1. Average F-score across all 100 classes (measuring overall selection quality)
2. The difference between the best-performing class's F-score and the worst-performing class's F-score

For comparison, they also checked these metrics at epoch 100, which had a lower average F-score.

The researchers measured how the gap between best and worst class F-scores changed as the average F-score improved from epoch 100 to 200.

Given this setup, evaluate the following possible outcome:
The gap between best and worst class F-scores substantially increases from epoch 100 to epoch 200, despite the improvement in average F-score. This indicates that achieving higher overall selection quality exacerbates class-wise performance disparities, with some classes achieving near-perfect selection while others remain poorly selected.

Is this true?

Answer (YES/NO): YES